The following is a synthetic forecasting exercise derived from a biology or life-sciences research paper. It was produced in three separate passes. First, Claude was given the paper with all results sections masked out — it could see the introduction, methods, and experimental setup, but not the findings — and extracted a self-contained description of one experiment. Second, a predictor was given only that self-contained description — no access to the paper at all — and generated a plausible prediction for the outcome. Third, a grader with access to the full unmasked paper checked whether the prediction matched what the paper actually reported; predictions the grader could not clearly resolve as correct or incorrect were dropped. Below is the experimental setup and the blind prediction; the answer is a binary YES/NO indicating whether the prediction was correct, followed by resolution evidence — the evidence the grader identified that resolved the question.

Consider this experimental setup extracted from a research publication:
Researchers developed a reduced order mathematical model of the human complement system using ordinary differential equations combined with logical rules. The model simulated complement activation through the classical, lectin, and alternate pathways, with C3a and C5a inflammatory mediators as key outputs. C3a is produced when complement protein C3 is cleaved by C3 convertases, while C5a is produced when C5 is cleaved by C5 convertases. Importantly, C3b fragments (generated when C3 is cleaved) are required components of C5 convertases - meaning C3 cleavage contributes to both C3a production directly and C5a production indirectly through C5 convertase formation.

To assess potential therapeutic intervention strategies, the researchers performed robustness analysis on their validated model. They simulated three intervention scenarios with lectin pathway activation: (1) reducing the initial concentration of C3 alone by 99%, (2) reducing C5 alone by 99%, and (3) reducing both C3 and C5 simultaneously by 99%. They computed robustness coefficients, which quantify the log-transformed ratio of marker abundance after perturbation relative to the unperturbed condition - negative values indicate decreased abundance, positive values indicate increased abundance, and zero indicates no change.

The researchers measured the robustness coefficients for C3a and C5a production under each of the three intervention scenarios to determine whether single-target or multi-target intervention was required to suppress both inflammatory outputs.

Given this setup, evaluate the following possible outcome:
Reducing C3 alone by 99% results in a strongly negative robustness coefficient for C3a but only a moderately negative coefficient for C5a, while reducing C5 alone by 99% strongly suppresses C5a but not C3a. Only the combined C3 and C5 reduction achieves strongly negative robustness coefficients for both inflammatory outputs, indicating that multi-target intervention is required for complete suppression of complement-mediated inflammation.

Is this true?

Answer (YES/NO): NO